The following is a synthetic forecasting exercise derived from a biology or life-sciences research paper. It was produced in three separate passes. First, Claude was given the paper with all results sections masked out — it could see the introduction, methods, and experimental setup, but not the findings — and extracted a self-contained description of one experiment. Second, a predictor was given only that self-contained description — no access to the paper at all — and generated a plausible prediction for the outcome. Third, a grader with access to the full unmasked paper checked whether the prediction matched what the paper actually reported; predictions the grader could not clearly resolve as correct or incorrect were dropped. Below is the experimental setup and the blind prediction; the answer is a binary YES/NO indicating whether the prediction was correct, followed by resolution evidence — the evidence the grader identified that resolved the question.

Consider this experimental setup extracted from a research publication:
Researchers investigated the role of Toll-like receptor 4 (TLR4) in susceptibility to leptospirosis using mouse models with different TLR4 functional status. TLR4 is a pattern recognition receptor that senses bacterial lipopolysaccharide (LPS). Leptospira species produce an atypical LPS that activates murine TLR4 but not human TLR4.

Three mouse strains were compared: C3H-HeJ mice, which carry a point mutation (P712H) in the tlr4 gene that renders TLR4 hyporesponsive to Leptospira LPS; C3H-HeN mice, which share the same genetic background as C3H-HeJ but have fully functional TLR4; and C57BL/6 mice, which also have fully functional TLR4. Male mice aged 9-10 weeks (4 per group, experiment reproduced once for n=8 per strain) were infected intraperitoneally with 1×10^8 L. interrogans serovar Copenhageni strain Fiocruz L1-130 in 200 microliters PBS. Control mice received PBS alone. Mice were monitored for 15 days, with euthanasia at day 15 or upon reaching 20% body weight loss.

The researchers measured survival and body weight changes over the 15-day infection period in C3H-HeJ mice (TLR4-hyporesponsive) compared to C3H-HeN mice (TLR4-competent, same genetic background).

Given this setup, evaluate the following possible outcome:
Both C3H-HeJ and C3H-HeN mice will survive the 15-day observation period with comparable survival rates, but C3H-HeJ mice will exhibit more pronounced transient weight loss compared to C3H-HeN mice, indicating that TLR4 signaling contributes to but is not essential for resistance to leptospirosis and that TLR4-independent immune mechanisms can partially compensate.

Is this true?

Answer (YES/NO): NO